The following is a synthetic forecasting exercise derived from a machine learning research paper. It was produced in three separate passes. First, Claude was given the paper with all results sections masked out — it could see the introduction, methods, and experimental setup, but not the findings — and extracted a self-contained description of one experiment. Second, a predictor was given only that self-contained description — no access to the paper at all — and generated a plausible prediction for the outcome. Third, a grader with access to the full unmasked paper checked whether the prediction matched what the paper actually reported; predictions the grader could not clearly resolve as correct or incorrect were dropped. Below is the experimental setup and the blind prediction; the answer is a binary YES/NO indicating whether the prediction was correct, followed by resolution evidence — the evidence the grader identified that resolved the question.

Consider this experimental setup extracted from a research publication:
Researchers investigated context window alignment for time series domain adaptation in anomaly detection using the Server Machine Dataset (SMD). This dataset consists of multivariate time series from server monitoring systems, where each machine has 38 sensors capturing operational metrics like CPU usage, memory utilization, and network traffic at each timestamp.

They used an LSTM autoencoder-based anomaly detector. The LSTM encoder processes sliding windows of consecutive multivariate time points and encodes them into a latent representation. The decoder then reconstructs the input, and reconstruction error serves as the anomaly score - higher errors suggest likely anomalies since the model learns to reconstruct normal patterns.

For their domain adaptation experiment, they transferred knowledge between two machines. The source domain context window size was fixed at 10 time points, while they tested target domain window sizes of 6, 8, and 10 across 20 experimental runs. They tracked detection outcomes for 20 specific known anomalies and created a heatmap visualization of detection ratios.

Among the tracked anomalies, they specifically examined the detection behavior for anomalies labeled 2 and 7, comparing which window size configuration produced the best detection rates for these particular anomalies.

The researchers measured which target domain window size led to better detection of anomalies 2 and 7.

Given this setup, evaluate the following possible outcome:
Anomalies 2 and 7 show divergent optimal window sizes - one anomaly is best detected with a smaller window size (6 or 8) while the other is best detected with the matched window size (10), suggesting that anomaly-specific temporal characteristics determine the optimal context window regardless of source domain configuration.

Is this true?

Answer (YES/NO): NO